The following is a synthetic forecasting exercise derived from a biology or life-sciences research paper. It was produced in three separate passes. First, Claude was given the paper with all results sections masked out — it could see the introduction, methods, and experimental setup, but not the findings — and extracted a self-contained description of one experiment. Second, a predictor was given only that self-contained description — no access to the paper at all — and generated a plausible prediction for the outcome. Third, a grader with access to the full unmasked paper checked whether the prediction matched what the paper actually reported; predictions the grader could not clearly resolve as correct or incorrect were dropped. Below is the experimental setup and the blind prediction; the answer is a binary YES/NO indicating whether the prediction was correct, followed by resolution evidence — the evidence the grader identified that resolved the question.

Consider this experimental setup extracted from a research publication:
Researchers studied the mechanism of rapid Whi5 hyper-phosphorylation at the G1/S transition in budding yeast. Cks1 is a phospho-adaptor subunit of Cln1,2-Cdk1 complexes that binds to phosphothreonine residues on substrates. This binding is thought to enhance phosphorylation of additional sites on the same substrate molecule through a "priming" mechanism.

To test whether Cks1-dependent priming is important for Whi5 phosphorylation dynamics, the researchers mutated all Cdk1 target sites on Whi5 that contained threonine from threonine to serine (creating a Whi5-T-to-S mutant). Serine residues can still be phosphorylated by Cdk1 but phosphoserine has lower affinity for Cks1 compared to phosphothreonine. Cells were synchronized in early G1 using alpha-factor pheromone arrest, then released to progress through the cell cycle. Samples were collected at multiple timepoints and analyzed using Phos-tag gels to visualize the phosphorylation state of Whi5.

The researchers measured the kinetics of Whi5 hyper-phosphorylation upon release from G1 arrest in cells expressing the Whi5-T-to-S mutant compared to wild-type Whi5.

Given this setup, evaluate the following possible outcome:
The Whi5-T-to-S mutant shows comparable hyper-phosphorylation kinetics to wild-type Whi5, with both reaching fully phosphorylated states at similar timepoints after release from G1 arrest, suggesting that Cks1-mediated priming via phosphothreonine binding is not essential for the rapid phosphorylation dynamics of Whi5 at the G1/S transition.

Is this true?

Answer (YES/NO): NO